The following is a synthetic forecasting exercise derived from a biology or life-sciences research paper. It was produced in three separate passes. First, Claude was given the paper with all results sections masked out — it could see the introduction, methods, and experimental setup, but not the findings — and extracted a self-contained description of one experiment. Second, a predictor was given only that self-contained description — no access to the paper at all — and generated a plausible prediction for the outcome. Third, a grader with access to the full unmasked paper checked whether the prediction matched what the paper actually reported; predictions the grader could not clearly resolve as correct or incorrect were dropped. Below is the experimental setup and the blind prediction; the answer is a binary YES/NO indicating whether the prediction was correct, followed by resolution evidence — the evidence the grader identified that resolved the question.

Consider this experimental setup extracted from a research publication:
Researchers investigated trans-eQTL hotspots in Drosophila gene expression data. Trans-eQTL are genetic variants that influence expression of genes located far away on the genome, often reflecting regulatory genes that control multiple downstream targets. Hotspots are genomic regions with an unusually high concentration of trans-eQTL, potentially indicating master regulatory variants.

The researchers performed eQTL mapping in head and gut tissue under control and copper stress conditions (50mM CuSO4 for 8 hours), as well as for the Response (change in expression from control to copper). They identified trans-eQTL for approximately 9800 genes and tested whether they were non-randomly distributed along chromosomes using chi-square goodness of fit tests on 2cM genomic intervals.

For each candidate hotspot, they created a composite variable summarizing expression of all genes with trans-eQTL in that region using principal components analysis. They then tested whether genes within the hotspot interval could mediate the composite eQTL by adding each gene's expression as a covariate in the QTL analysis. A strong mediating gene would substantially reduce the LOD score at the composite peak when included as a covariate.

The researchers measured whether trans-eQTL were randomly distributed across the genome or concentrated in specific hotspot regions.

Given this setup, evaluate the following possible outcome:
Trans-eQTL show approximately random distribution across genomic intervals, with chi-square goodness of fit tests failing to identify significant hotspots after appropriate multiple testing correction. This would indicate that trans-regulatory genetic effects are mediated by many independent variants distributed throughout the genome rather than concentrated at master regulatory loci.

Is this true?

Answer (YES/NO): NO